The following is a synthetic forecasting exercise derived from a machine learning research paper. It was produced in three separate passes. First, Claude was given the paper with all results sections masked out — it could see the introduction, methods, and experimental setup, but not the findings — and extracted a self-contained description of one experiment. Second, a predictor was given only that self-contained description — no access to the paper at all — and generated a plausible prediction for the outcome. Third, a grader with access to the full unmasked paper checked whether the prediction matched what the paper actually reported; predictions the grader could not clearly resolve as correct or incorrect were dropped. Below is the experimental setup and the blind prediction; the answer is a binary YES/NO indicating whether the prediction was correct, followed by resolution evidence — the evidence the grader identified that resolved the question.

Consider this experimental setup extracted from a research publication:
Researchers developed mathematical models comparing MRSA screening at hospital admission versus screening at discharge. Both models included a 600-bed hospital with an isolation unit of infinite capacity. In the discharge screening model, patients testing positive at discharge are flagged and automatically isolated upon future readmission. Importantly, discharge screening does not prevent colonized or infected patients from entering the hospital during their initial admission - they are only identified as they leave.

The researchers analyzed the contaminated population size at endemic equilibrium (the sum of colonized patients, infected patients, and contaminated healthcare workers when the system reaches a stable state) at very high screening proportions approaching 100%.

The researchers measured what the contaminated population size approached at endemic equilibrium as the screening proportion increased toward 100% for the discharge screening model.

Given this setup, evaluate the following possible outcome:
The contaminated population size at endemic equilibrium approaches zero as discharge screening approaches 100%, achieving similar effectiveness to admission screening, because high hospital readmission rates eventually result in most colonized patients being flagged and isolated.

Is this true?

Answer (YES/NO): NO